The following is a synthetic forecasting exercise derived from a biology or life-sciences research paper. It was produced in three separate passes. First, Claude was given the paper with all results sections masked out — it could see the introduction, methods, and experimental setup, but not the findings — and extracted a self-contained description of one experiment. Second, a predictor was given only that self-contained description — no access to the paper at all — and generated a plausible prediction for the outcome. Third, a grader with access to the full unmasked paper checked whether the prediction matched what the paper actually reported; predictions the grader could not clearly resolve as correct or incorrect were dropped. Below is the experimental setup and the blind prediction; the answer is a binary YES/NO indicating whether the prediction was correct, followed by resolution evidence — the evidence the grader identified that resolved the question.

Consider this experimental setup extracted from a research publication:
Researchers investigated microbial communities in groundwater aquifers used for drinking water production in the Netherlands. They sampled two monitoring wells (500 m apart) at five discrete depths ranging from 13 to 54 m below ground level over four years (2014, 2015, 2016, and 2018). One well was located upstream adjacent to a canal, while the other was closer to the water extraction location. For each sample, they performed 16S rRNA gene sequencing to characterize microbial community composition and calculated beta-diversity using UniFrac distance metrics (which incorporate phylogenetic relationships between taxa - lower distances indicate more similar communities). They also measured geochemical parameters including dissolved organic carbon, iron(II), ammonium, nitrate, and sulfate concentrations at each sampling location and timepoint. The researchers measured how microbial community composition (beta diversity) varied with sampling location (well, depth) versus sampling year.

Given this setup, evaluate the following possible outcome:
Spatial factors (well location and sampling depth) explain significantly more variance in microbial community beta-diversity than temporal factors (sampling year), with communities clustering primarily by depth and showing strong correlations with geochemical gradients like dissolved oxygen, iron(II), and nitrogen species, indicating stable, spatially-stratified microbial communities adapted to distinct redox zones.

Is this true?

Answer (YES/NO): YES